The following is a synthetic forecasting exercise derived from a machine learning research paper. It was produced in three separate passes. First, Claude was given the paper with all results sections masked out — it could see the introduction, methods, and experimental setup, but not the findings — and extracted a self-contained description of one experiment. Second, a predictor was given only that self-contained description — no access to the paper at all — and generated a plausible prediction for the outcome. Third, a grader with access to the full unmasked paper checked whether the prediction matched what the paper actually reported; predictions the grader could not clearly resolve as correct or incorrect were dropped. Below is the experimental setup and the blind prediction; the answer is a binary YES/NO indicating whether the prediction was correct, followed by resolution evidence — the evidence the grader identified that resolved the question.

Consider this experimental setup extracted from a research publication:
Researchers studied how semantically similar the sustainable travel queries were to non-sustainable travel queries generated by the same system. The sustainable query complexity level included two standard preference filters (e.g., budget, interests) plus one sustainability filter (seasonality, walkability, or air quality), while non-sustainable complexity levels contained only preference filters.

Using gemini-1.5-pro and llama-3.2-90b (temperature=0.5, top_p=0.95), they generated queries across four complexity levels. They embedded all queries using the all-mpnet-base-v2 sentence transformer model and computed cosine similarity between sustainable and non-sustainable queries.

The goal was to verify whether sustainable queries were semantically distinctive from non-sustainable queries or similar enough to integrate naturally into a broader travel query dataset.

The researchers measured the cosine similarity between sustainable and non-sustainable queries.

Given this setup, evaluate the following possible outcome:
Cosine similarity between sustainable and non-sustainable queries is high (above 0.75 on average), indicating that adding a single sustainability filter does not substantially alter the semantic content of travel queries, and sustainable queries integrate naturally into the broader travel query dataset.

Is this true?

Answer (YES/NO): NO